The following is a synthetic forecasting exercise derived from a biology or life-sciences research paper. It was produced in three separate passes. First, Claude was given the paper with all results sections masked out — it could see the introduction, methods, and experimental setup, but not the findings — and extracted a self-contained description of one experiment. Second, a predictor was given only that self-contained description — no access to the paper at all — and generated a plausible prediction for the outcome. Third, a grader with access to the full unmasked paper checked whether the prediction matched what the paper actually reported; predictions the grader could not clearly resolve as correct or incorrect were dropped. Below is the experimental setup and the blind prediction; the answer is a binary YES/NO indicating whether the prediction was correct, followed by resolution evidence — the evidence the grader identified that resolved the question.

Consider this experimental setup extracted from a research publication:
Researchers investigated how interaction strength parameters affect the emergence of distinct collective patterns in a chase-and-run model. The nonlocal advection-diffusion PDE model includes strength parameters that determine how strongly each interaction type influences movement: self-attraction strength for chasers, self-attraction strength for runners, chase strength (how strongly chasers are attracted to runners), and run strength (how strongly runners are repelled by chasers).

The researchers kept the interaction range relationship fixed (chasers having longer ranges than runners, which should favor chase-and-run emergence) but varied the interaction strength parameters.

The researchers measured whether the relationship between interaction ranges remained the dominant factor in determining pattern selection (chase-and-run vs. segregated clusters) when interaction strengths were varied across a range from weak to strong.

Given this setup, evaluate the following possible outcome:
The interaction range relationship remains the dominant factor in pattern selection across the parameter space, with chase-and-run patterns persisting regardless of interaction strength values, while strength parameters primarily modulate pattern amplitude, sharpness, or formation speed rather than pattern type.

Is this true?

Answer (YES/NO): YES